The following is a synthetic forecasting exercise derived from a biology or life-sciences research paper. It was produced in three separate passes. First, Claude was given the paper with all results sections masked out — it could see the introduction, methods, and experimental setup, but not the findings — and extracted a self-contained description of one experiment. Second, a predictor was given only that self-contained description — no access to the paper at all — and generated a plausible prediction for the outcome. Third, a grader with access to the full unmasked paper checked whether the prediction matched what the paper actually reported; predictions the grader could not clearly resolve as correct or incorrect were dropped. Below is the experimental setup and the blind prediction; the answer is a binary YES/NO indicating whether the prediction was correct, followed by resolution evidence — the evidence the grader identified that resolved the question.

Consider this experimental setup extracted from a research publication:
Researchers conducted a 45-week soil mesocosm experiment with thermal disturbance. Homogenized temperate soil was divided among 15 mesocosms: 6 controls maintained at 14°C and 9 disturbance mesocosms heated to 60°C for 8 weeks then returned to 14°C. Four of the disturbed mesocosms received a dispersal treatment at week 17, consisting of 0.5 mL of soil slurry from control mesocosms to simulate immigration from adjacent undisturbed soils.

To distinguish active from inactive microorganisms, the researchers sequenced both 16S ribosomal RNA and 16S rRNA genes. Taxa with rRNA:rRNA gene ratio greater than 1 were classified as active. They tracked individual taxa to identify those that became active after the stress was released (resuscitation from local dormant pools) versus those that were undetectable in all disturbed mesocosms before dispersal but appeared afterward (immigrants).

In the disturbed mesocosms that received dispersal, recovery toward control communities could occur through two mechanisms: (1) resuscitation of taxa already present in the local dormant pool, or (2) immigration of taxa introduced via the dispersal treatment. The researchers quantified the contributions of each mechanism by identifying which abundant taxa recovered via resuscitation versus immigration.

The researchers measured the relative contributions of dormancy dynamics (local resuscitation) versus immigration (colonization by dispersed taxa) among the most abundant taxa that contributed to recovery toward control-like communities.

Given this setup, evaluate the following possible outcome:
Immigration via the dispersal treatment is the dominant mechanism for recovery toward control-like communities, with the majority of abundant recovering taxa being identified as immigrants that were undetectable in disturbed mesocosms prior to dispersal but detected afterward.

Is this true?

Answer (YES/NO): NO